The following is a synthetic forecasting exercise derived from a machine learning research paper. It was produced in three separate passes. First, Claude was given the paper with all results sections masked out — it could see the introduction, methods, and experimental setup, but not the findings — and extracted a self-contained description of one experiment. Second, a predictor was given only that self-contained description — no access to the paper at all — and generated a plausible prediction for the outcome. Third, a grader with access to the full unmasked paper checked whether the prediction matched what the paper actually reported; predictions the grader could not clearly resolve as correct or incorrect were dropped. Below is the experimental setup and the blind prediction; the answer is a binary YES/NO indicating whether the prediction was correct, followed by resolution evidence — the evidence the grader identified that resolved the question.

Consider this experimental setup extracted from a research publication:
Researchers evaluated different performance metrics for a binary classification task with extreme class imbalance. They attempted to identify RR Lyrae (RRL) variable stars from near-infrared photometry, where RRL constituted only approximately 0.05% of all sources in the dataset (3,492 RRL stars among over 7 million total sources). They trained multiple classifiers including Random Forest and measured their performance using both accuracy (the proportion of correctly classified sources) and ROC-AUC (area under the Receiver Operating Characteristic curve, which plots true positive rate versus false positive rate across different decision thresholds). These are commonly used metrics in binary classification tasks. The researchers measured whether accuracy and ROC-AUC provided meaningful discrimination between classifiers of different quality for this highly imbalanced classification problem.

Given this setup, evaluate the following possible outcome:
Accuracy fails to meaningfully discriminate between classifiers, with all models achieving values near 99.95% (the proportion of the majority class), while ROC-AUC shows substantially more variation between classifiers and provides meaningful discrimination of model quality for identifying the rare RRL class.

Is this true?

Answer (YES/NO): NO